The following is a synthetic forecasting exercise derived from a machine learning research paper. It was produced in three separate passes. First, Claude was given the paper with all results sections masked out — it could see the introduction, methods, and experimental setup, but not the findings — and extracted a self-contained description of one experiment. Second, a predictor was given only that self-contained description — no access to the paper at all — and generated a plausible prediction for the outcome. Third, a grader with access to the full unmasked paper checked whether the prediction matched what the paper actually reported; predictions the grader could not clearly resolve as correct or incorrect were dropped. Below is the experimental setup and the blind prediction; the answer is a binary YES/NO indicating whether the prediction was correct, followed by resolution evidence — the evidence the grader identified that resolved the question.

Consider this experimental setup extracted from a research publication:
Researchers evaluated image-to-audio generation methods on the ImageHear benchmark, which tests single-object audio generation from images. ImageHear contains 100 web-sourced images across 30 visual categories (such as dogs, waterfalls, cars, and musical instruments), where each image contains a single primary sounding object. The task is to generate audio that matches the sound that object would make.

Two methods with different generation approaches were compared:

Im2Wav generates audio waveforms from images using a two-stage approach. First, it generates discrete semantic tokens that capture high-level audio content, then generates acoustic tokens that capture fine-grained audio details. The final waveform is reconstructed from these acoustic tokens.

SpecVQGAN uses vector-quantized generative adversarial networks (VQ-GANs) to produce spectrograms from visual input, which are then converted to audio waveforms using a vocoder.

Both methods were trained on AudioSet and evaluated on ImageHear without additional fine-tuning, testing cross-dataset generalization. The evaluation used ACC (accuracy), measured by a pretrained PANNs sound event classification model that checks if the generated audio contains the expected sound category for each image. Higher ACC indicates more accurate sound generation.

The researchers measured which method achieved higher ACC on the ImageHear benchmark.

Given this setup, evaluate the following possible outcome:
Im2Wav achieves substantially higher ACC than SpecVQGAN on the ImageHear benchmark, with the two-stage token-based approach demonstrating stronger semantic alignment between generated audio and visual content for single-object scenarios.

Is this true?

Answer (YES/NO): NO